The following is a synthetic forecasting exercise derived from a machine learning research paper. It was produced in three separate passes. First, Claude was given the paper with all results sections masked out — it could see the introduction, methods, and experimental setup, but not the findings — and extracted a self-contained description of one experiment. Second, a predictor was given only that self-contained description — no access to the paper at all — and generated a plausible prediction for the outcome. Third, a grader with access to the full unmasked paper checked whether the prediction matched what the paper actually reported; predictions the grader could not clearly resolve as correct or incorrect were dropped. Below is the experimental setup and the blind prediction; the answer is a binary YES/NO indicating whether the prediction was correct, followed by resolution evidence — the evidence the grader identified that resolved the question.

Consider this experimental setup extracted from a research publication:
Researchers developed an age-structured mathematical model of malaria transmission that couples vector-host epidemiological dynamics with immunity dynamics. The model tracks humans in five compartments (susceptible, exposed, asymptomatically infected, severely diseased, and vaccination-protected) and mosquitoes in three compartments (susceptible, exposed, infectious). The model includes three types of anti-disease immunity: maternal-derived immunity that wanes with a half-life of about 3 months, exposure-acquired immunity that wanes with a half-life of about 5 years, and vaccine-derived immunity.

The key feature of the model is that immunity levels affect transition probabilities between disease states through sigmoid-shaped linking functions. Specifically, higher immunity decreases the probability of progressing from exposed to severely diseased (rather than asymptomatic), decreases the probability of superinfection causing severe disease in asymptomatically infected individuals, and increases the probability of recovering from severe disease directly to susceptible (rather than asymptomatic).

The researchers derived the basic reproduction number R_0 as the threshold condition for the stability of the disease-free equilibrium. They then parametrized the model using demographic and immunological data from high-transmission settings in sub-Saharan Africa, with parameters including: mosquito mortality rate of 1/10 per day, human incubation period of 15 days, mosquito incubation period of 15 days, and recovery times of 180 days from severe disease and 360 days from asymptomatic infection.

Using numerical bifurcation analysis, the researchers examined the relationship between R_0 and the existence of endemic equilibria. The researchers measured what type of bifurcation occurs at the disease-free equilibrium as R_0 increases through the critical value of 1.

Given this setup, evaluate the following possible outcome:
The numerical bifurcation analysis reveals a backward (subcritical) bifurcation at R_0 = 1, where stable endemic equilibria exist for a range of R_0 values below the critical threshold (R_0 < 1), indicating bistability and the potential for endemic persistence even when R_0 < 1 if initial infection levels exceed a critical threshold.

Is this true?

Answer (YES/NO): NO